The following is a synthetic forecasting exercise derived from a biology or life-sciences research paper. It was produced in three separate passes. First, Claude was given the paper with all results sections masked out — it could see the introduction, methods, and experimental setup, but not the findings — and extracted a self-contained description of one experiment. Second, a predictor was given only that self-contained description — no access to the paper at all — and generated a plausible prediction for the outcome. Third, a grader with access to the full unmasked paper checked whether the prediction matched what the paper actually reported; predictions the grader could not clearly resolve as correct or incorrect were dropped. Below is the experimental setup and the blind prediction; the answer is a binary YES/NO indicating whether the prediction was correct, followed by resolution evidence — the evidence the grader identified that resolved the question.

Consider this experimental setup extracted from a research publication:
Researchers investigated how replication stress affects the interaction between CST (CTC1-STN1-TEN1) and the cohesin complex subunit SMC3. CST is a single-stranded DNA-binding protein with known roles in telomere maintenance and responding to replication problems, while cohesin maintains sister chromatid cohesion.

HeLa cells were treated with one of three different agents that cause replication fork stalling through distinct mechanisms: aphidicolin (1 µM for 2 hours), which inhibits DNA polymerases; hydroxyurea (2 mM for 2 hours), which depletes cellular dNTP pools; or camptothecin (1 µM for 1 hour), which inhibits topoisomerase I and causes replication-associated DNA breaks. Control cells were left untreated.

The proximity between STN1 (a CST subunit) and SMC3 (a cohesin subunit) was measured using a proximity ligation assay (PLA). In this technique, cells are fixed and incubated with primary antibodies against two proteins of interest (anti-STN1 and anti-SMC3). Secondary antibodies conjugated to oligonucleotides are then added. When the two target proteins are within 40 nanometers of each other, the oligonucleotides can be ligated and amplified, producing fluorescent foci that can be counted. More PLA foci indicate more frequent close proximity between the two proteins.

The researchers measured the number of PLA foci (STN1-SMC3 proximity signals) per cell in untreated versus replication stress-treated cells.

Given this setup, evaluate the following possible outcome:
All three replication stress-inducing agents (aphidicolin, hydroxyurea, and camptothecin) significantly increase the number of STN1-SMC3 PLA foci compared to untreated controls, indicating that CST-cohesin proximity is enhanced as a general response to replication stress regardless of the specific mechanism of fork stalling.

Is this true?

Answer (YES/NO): YES